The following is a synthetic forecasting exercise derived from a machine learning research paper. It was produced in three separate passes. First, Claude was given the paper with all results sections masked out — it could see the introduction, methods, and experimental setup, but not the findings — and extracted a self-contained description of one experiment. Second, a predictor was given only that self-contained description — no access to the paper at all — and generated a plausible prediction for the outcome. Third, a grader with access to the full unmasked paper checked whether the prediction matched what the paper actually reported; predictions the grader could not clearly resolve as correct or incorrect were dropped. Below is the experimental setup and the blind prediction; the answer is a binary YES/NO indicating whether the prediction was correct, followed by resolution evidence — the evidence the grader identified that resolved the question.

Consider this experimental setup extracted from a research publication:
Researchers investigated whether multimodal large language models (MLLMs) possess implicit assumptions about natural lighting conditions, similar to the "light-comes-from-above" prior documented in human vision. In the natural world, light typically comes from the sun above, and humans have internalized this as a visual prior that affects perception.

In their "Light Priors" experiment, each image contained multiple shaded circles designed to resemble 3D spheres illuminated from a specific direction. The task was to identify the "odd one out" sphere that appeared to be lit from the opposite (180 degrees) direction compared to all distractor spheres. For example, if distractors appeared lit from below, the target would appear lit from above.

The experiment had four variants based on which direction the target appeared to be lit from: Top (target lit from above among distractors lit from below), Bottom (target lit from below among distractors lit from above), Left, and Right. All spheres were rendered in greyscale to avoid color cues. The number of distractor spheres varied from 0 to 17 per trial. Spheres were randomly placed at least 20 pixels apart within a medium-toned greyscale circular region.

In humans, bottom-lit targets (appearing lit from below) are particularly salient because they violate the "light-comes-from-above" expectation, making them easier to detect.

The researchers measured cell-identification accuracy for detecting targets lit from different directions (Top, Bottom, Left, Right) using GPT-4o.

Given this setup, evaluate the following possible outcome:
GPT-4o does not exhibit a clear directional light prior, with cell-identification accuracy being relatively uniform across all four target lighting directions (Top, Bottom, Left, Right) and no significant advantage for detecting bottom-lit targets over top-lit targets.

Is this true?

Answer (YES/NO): NO